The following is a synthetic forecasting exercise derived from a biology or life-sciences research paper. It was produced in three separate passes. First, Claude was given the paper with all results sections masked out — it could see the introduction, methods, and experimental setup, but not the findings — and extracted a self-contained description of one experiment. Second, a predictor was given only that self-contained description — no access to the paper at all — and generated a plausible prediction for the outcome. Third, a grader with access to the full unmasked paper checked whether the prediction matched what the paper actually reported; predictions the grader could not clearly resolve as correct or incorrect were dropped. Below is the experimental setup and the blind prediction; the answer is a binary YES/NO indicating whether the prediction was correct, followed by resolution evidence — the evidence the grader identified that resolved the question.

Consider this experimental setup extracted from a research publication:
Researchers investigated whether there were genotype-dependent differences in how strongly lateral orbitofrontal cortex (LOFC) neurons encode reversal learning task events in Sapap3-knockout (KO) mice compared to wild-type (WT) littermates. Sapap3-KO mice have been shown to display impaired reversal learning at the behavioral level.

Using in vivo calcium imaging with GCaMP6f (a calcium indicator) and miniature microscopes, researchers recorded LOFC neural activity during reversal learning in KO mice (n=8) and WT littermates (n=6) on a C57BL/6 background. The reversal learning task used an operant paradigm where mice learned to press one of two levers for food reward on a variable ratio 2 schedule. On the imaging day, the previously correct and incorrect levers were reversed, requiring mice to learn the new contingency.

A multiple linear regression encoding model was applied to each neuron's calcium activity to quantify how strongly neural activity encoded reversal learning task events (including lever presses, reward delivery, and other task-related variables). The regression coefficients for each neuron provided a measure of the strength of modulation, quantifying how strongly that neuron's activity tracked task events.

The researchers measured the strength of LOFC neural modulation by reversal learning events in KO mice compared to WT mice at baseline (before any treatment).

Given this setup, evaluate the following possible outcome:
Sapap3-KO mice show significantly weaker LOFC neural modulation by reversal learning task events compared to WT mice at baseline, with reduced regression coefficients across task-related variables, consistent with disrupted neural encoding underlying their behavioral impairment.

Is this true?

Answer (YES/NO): NO